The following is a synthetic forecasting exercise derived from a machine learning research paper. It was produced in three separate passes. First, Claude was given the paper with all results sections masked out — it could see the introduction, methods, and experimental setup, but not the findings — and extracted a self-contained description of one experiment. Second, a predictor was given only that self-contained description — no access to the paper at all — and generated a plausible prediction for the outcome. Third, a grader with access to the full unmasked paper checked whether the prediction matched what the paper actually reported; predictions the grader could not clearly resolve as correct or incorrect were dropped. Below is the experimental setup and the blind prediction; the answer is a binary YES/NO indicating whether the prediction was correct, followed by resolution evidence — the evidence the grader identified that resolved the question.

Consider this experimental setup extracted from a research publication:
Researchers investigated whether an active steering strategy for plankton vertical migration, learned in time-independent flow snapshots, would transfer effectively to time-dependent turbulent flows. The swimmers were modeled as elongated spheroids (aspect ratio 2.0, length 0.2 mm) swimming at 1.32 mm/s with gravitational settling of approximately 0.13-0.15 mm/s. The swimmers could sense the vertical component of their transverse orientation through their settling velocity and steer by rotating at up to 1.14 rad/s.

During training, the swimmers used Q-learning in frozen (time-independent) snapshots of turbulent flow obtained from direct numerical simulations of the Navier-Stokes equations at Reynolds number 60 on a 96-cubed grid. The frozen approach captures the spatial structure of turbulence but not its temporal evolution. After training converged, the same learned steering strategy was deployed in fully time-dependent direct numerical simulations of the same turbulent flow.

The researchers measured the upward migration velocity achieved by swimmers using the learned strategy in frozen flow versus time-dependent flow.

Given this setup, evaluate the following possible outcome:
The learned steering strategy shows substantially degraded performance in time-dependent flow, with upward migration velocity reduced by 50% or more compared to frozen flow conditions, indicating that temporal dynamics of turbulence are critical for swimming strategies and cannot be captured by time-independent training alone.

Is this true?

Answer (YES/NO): NO